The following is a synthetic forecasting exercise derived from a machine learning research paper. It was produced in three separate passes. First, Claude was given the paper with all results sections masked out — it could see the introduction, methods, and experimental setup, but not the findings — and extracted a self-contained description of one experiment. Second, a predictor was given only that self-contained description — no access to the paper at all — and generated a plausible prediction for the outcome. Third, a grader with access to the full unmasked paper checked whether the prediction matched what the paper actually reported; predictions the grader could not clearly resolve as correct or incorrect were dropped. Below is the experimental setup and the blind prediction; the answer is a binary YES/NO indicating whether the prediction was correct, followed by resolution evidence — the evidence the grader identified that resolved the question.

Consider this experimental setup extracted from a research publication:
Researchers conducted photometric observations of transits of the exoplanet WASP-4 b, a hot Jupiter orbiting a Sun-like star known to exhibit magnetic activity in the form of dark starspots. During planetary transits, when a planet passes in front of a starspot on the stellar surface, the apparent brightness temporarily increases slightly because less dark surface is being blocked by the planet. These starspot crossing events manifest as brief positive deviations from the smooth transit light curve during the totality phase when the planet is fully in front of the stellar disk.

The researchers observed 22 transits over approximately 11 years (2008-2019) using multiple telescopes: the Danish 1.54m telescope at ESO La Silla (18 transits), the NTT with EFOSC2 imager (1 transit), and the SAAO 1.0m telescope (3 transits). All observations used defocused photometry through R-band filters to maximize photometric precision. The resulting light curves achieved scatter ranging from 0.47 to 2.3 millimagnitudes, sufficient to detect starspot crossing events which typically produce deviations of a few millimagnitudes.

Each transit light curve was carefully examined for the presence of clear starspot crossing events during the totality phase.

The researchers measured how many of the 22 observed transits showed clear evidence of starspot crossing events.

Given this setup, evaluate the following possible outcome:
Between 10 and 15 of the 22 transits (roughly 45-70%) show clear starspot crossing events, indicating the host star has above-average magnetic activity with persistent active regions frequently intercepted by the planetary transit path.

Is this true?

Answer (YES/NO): NO